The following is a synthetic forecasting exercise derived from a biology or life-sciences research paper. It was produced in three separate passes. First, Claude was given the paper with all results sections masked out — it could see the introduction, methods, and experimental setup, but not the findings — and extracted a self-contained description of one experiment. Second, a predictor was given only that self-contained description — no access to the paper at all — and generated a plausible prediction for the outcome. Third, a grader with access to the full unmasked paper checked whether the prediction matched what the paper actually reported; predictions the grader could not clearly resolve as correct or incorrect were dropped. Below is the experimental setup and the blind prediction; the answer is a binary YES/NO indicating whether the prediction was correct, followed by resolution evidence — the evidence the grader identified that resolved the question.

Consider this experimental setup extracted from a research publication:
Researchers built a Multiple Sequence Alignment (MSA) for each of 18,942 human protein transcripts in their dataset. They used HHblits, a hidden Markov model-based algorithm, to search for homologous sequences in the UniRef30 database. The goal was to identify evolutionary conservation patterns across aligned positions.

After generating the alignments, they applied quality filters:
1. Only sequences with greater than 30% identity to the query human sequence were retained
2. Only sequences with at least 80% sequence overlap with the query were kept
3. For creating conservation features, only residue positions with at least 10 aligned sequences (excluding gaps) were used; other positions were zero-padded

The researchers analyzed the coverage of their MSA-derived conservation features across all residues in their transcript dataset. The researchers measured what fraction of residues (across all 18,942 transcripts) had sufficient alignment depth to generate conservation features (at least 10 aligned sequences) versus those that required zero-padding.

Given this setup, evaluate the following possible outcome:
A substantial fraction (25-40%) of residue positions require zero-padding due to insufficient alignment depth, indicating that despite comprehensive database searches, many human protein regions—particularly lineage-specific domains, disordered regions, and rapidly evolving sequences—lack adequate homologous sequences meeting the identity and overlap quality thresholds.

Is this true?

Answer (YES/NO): YES